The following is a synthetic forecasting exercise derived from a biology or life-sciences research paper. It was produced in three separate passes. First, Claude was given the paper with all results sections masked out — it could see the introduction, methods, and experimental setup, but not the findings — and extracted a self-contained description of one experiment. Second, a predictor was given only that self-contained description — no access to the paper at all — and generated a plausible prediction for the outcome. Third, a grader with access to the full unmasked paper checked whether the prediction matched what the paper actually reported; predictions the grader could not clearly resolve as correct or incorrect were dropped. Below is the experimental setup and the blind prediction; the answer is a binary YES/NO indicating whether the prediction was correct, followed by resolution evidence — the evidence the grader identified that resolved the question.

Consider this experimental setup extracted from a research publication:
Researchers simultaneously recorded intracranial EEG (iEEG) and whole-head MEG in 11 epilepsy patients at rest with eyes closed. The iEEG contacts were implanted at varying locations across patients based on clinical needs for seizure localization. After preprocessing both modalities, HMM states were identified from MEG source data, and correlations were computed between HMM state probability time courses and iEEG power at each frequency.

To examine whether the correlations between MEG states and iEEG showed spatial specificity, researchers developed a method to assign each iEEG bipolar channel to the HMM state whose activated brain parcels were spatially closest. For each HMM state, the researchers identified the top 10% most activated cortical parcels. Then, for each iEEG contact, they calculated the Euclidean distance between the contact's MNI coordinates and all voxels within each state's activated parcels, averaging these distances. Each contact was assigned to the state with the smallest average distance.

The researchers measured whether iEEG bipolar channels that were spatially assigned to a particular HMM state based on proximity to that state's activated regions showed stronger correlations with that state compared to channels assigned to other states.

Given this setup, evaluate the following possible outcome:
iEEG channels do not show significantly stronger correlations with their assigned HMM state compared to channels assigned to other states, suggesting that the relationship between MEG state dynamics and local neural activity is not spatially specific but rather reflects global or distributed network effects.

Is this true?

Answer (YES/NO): NO